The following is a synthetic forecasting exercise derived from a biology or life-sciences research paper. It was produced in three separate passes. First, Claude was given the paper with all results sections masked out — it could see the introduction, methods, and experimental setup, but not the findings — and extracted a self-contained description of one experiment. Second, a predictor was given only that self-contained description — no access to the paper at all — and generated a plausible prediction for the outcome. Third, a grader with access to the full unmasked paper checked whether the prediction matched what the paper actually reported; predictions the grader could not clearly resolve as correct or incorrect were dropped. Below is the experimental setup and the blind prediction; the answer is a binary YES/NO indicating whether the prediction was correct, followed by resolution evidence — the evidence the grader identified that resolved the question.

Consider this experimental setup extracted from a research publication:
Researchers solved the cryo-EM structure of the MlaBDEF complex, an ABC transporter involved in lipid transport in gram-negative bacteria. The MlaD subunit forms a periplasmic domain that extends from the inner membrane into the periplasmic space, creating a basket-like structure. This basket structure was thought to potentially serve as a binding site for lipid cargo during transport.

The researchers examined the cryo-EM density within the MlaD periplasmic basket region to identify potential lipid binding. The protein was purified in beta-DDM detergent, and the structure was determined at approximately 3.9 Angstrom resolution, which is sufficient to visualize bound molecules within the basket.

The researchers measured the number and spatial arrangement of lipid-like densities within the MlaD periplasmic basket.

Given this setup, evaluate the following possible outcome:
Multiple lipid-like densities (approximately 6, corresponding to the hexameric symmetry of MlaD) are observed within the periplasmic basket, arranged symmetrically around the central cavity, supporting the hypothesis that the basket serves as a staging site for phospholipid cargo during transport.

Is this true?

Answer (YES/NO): YES